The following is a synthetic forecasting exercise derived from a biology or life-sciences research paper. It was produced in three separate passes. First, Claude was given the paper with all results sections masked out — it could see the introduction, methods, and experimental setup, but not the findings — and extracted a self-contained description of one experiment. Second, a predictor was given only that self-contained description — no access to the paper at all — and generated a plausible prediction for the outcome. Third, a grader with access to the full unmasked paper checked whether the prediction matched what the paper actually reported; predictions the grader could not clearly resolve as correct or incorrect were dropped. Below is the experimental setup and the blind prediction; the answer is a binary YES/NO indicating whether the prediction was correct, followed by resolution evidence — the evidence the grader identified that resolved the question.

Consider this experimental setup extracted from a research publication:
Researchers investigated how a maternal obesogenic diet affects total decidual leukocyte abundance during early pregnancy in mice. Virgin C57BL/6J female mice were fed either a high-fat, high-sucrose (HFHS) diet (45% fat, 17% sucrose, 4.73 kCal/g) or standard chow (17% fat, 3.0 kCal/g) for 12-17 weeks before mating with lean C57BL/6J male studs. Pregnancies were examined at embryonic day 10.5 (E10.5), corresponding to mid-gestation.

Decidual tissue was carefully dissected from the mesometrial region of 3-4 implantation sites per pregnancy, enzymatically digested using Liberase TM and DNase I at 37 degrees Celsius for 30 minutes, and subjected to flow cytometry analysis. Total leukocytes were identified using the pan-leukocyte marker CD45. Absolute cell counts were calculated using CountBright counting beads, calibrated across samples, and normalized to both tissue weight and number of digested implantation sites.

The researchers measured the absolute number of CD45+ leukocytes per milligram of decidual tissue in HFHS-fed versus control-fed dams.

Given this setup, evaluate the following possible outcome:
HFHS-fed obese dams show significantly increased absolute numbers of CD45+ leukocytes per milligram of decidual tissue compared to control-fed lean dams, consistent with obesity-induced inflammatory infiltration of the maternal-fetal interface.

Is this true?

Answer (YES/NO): YES